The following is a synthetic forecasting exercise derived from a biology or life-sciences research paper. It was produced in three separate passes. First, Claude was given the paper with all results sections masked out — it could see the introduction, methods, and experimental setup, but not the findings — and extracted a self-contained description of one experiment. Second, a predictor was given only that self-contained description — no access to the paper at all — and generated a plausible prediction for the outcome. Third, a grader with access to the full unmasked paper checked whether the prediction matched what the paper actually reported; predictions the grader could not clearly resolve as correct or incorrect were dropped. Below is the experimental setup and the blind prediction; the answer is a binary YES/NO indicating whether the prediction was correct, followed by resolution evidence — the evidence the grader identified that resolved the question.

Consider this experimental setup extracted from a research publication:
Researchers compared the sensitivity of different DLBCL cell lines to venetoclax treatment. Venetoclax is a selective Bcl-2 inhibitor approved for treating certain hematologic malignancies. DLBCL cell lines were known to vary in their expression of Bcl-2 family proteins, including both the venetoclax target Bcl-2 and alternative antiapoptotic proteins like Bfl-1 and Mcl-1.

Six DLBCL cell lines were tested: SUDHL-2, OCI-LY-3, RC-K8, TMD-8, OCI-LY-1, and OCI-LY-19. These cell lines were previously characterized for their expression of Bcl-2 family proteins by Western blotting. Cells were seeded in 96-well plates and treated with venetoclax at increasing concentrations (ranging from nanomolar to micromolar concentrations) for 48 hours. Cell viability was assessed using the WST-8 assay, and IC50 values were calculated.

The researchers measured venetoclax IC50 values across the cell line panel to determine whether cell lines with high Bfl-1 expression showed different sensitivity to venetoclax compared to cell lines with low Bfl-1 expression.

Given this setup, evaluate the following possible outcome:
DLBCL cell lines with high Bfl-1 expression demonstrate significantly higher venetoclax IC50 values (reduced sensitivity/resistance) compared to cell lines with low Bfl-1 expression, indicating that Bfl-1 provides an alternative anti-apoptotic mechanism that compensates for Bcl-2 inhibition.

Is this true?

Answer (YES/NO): YES